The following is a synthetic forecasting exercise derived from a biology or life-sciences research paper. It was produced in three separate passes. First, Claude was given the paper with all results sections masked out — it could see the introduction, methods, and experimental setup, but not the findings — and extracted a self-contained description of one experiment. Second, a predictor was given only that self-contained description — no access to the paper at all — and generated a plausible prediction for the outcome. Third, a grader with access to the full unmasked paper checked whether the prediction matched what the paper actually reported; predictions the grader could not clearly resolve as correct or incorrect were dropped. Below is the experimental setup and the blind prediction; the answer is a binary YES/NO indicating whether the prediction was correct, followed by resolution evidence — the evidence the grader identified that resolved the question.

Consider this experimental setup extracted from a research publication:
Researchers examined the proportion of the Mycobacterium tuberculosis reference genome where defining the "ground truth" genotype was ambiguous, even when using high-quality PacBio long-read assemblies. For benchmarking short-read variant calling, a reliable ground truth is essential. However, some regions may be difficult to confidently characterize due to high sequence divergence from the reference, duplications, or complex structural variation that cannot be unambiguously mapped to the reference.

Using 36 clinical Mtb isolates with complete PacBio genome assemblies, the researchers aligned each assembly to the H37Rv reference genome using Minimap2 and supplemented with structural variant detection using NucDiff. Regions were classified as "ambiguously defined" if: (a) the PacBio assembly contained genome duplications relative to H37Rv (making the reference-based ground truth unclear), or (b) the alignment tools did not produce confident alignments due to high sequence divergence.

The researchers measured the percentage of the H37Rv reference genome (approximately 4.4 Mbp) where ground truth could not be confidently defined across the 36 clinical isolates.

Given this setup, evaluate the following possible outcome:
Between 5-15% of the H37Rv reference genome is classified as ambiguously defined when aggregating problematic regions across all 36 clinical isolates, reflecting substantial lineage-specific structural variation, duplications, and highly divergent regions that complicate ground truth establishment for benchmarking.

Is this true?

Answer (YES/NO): NO